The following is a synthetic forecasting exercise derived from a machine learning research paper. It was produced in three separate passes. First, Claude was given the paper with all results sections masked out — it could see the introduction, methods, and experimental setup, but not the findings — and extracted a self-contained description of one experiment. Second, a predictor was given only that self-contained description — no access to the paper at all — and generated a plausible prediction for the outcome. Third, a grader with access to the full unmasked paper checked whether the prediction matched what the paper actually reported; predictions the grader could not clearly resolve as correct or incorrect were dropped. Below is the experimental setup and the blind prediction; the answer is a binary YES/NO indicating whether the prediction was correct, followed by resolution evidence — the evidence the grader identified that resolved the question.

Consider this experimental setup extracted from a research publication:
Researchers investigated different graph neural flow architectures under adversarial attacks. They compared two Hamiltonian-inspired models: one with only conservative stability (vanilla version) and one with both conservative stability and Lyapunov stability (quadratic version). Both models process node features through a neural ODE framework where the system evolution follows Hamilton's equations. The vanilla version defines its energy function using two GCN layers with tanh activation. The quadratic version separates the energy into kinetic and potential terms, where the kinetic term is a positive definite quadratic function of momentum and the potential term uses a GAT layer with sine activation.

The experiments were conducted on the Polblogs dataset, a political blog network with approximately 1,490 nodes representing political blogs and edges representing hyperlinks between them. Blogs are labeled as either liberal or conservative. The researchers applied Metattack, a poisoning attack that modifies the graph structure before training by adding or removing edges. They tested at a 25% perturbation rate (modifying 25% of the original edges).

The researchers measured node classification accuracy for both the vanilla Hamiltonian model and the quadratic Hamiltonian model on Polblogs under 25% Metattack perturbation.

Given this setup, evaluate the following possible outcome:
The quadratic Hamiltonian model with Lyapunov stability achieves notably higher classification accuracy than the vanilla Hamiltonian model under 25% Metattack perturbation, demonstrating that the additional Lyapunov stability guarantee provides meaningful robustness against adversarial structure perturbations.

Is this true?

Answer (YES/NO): YES